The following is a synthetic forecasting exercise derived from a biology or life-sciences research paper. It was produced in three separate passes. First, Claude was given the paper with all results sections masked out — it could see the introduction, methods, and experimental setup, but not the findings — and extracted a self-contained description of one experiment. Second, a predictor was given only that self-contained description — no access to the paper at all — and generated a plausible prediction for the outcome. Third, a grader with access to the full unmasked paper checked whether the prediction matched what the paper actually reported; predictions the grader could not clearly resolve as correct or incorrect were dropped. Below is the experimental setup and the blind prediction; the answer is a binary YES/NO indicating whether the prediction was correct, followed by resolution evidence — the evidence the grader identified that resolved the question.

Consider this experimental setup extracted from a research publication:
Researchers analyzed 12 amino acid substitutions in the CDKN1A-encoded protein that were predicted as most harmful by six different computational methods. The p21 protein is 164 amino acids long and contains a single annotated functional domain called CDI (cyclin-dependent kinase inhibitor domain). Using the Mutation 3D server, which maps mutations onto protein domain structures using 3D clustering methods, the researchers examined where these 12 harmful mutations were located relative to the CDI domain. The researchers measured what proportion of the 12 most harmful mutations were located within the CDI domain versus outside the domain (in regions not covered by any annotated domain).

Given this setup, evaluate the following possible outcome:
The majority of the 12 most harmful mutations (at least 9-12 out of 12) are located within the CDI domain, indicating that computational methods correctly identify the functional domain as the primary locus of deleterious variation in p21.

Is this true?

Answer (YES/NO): YES